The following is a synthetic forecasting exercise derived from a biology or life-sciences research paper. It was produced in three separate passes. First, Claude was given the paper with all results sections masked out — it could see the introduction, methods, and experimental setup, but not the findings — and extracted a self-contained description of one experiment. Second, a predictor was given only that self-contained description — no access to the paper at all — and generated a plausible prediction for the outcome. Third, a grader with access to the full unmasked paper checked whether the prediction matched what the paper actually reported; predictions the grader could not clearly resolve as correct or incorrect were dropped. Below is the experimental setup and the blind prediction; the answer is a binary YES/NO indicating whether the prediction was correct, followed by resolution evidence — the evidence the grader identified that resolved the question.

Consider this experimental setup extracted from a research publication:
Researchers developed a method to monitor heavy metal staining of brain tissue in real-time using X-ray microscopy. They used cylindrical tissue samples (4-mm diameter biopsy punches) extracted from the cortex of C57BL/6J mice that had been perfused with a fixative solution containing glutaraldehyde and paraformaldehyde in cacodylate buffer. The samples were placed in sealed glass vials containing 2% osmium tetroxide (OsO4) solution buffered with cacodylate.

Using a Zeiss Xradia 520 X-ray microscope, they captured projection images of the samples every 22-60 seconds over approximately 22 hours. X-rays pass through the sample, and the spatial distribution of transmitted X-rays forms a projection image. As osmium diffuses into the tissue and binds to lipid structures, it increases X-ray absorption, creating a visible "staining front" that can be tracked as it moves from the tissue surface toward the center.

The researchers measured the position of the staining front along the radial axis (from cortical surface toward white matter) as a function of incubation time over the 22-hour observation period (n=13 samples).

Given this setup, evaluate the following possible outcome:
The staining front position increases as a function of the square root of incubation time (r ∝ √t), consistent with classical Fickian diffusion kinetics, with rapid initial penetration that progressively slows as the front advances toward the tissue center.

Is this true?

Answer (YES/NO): YES